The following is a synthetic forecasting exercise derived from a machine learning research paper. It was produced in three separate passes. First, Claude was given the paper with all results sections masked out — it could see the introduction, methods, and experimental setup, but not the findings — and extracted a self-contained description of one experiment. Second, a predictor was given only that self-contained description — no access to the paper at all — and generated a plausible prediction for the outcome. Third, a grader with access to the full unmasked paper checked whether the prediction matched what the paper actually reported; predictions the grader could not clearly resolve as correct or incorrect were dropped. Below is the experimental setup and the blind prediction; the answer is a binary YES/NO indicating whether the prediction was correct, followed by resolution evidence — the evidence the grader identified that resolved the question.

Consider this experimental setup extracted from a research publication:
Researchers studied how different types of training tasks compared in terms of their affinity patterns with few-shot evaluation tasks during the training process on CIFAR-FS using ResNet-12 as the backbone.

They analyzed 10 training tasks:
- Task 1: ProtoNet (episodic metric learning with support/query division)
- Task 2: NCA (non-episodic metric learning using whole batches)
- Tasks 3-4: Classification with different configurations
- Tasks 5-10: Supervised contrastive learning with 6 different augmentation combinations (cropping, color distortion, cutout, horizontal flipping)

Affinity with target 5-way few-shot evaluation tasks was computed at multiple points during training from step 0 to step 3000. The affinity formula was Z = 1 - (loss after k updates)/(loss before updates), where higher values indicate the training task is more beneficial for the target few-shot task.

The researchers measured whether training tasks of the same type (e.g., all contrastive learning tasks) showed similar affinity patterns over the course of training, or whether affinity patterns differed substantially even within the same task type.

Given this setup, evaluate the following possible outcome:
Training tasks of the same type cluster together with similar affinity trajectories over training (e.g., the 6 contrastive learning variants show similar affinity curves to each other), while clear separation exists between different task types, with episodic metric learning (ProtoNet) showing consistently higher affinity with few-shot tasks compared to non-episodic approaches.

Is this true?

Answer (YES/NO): NO